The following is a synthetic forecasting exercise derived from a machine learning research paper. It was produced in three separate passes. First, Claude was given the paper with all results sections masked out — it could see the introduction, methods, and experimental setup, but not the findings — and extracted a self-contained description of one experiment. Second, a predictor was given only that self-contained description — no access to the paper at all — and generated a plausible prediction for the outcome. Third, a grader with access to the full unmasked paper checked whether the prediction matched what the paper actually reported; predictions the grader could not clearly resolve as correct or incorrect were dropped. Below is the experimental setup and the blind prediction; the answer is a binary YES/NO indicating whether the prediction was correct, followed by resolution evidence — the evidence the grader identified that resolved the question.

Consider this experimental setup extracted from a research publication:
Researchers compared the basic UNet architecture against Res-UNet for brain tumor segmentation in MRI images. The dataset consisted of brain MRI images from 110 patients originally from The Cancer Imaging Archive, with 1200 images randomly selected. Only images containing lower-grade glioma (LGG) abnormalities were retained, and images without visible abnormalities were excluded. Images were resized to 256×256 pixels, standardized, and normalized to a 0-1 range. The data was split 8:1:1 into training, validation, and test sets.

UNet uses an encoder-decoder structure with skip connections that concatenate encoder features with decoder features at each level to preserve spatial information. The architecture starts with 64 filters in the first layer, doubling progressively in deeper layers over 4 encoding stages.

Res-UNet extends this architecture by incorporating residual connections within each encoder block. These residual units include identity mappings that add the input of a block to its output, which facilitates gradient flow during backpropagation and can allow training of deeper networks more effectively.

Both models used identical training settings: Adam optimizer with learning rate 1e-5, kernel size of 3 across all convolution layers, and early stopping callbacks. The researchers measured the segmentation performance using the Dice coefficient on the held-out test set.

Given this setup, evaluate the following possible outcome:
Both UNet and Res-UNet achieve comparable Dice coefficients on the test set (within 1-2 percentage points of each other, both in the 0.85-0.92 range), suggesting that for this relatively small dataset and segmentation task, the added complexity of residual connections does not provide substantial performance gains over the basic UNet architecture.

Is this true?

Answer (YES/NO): NO